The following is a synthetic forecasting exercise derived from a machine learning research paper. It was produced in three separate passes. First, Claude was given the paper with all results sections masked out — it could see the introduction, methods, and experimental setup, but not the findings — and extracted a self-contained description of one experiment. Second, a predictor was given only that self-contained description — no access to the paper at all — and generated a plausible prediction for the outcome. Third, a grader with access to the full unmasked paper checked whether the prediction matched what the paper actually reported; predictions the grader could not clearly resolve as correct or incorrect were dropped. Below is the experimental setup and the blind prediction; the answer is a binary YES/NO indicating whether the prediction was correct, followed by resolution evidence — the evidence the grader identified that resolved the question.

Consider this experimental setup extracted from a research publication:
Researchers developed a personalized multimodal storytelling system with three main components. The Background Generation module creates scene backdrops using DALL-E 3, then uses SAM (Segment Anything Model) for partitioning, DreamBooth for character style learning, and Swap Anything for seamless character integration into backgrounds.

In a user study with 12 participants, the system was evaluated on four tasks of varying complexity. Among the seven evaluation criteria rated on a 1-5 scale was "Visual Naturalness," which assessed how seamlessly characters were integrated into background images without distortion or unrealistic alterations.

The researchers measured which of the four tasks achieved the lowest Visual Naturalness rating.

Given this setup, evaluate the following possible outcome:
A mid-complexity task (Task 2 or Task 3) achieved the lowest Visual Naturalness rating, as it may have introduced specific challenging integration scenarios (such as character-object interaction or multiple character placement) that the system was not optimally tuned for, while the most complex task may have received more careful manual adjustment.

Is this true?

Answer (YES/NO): YES